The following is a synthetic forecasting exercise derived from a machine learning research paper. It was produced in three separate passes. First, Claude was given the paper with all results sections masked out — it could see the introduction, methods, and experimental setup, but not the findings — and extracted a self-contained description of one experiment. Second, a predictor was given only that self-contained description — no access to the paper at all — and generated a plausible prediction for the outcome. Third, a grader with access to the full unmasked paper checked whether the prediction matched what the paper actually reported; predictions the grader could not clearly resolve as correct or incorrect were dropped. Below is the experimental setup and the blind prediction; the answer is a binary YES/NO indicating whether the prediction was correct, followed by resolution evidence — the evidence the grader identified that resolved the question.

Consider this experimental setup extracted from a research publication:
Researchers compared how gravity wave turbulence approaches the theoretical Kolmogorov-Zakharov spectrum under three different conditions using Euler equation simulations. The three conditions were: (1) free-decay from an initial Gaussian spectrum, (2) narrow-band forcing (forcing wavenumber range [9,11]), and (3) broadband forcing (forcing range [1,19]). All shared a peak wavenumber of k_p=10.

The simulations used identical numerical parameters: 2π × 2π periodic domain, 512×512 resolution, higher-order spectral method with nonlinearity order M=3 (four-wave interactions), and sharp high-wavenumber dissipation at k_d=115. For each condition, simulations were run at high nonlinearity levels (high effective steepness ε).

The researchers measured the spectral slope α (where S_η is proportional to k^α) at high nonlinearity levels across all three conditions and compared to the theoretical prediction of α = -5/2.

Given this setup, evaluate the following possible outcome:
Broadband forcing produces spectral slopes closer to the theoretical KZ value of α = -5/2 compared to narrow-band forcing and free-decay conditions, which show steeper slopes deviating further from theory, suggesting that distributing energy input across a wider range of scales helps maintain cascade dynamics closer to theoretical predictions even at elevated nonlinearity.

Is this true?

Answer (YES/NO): NO